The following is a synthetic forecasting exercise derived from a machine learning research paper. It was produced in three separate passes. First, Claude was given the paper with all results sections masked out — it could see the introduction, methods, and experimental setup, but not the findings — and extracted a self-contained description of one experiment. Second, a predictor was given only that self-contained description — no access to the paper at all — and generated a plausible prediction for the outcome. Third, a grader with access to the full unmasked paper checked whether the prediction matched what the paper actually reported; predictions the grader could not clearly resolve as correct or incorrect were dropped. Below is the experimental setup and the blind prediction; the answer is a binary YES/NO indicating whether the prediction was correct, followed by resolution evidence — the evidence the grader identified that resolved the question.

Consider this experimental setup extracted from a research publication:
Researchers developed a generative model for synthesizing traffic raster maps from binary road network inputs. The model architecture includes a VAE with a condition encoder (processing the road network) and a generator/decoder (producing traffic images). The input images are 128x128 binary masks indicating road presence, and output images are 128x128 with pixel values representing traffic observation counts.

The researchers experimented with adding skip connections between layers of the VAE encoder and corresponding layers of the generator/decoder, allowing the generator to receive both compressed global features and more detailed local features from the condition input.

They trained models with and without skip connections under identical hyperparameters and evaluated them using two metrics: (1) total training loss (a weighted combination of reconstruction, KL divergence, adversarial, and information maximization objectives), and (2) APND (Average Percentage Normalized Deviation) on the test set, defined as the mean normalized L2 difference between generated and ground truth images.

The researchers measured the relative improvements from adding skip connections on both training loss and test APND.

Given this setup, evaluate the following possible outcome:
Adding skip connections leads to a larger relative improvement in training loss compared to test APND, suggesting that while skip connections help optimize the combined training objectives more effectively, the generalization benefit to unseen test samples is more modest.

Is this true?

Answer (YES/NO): NO